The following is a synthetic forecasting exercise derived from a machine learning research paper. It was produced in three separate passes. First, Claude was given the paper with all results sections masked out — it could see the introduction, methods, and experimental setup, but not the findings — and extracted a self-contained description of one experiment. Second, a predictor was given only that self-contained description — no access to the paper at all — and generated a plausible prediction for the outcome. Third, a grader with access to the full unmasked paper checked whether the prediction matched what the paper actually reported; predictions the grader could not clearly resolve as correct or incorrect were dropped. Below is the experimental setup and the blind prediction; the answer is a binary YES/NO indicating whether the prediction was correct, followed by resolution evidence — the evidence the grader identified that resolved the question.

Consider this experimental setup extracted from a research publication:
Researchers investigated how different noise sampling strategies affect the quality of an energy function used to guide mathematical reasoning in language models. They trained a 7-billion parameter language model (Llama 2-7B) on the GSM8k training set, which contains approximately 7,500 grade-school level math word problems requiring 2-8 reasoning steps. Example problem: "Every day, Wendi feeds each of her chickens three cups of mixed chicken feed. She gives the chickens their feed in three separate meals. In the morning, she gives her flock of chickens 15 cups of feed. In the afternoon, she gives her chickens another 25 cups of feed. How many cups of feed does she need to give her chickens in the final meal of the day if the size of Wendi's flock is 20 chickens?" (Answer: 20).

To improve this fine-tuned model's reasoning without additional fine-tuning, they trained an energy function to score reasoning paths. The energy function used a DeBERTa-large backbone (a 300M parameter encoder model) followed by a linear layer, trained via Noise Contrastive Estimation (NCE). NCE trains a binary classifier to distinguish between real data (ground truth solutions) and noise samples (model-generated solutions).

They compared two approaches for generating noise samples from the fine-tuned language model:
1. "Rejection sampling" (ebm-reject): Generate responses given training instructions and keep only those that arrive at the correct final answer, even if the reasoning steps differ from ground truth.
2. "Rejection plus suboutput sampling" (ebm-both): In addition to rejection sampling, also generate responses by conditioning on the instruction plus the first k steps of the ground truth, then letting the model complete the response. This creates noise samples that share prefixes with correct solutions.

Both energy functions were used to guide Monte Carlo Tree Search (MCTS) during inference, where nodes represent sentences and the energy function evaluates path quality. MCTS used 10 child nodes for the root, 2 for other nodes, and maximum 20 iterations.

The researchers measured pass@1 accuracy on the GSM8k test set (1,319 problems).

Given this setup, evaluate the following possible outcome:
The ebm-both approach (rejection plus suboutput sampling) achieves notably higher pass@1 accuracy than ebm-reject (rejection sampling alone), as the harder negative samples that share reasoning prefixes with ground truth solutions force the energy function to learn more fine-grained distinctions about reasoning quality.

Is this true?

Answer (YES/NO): YES